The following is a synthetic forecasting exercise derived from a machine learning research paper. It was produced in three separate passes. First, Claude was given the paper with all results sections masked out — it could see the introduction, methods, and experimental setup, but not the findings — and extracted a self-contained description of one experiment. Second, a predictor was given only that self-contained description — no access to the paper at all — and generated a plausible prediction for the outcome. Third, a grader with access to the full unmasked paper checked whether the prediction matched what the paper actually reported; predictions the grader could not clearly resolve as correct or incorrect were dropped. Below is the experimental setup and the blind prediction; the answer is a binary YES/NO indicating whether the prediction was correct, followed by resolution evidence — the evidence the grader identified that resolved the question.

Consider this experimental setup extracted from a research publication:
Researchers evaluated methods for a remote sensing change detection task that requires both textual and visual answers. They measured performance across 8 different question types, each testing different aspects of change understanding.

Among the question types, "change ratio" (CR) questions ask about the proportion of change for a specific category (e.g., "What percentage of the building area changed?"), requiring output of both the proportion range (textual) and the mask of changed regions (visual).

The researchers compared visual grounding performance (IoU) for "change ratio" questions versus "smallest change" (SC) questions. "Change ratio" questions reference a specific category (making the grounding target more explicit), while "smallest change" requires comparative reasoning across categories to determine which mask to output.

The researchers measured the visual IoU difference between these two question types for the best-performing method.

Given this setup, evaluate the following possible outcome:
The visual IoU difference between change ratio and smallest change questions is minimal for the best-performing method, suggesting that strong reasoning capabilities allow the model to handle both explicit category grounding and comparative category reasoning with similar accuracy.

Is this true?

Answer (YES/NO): NO